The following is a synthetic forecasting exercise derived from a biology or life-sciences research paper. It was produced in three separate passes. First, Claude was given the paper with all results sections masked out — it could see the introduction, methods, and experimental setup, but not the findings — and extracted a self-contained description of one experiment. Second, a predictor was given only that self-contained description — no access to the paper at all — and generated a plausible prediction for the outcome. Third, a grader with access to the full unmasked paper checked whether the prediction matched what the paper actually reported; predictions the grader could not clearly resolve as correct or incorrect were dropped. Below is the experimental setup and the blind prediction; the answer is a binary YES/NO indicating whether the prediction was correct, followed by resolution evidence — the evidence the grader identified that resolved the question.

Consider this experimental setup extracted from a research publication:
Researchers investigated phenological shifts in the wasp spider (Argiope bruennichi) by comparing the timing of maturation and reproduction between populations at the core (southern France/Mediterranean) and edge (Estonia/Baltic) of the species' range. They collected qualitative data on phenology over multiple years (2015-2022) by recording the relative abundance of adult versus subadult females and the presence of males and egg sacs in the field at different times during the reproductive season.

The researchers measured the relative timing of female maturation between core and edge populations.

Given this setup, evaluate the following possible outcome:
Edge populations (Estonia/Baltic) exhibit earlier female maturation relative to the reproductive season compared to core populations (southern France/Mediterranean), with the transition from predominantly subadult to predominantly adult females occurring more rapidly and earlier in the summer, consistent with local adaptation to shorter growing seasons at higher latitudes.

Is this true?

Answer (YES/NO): YES